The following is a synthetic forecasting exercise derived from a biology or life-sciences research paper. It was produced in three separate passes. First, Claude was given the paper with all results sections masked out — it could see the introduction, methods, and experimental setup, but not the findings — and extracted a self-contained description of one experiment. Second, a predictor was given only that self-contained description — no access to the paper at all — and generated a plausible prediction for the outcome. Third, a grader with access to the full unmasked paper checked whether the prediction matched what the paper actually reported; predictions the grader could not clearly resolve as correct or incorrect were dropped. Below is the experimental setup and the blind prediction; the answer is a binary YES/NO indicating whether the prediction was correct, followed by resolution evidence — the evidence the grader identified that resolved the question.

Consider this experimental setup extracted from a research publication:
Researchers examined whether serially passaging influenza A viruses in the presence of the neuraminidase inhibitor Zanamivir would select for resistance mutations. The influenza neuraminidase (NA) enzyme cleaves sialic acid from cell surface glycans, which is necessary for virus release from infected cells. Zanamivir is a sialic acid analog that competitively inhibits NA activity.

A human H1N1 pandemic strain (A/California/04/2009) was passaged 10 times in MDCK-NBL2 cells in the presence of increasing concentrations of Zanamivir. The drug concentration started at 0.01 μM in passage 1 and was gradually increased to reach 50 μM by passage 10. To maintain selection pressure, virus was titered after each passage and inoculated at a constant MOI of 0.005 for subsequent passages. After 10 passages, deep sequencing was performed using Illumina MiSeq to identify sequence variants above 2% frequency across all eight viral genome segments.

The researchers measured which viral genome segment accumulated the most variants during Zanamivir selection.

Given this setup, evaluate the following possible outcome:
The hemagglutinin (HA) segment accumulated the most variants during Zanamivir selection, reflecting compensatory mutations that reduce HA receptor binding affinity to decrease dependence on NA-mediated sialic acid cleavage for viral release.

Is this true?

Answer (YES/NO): YES